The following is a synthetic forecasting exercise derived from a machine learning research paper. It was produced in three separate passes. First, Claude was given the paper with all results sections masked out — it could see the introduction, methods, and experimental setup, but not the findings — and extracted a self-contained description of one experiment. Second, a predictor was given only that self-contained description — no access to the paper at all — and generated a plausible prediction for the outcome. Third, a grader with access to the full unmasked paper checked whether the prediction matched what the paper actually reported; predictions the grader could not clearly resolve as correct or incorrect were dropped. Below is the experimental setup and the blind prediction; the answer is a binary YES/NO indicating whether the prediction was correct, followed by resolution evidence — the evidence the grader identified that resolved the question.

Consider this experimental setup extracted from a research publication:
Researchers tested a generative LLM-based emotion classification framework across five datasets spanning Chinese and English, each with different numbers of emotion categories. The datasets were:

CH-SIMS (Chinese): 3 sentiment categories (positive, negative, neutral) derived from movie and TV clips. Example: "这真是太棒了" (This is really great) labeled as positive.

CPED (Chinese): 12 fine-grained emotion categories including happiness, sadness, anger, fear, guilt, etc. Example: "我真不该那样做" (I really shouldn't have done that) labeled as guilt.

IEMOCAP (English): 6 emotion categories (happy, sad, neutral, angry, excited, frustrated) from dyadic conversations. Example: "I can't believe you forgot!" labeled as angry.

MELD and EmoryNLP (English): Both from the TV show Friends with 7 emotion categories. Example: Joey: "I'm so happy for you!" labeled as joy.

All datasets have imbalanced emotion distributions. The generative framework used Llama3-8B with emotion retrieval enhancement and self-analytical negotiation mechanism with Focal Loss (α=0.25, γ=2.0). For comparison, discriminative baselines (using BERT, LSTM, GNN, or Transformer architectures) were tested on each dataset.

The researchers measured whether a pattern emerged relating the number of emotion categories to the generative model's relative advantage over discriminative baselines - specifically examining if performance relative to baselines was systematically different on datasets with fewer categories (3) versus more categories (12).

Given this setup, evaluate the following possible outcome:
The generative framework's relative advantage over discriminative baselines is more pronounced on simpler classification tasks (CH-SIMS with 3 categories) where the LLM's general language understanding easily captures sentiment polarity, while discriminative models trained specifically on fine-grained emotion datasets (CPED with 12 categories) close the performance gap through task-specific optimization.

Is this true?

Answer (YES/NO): NO